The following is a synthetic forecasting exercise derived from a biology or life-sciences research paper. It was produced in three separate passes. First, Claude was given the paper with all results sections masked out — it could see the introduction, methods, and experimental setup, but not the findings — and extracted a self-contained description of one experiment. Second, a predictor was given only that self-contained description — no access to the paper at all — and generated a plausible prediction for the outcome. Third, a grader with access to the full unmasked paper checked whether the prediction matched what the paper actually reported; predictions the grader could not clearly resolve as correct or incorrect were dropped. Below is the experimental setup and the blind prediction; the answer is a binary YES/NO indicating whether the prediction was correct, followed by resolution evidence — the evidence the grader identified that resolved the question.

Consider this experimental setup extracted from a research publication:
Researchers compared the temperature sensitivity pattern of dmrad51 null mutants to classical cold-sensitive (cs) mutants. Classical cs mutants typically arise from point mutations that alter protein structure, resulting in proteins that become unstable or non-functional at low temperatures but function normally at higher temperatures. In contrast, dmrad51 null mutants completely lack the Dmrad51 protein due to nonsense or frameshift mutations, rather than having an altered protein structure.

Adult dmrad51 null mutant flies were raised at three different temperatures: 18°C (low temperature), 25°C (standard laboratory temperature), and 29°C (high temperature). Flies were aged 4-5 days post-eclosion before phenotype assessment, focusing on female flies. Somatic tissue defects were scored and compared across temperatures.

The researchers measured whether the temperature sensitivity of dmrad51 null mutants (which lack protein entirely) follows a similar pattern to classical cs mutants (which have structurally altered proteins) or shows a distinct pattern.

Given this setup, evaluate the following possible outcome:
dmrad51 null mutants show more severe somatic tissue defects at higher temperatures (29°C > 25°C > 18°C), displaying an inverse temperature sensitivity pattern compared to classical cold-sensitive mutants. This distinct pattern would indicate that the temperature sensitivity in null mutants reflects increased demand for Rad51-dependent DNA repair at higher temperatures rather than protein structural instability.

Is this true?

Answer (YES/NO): NO